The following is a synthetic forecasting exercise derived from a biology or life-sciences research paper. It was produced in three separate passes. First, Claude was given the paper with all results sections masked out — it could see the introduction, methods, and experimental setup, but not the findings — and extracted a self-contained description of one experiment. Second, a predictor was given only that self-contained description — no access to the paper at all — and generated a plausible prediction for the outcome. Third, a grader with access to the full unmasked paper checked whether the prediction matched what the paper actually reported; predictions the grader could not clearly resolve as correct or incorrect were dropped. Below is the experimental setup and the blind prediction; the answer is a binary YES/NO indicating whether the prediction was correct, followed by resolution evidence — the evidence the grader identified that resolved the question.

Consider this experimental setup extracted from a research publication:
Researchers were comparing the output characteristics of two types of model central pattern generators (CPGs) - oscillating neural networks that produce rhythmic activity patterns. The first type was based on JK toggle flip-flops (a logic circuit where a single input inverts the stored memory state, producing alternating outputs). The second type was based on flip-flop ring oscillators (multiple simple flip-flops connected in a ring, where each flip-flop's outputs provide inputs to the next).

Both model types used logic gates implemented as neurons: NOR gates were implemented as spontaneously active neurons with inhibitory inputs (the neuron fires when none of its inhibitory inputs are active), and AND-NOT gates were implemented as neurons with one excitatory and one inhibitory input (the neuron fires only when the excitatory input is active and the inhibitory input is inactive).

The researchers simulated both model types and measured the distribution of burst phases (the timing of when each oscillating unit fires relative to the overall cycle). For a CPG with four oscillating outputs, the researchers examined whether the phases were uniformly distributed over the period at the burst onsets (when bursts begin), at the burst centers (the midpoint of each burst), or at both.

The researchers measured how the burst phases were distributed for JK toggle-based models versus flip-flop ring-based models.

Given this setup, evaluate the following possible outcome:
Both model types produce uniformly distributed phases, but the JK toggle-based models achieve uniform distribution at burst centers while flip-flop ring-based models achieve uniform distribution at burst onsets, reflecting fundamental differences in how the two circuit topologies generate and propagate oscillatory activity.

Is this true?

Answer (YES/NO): NO